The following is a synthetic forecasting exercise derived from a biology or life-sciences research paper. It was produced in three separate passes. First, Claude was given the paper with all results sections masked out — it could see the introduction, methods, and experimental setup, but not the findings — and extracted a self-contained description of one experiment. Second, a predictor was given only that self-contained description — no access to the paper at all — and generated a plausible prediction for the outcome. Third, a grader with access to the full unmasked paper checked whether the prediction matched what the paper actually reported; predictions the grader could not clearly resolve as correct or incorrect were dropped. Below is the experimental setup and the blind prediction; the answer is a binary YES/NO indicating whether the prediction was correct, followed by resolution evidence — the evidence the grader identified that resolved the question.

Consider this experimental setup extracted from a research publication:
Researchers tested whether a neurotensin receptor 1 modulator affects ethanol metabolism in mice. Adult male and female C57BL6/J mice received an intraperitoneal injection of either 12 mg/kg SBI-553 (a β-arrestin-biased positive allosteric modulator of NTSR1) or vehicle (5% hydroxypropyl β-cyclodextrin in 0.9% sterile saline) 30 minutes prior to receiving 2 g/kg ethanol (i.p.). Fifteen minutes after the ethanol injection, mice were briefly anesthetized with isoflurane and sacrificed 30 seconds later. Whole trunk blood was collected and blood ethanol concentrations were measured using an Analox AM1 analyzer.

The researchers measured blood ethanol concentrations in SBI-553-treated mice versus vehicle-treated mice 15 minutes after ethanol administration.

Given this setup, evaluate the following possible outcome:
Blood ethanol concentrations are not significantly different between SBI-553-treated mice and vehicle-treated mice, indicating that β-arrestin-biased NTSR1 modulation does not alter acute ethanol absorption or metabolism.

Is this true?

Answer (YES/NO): NO